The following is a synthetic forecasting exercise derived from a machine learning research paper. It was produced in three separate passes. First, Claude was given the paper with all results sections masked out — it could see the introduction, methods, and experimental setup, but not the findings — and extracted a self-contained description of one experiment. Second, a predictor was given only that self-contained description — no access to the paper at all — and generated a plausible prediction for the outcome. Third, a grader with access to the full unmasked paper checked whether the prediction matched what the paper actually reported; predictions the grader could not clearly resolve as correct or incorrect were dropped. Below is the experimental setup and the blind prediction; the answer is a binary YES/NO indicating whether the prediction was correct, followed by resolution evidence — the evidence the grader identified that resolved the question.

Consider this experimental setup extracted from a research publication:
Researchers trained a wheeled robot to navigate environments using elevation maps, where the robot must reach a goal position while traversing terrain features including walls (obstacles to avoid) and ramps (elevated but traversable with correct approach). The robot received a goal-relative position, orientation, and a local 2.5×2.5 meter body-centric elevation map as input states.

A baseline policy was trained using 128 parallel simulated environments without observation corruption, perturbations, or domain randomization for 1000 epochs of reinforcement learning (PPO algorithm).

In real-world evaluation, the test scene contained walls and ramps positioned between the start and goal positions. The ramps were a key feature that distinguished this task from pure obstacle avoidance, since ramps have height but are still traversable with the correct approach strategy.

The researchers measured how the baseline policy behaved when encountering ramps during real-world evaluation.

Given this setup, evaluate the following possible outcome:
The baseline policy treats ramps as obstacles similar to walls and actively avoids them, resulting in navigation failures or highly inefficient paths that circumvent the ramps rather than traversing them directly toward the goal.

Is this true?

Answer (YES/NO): NO